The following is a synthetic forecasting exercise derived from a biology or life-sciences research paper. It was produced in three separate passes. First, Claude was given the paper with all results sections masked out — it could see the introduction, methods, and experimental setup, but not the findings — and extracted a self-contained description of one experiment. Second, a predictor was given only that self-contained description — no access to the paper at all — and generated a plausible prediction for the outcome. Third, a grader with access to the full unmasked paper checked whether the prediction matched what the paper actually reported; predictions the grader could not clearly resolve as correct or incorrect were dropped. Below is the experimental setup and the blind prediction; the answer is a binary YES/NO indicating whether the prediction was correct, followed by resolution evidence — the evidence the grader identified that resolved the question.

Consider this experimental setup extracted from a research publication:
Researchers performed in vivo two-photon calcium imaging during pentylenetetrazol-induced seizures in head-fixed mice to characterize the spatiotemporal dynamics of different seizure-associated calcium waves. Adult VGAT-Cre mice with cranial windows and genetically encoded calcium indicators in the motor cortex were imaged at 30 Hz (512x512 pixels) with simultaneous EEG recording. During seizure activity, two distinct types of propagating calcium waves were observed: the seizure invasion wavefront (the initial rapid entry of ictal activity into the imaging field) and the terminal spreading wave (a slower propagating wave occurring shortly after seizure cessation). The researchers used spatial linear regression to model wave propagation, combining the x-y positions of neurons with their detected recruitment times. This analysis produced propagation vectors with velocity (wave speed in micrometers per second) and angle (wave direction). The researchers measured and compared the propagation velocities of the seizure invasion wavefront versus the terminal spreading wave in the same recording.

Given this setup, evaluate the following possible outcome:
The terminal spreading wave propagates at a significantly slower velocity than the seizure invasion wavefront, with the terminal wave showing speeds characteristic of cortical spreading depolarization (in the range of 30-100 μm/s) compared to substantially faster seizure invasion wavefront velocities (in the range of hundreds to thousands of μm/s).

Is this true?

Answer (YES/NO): YES